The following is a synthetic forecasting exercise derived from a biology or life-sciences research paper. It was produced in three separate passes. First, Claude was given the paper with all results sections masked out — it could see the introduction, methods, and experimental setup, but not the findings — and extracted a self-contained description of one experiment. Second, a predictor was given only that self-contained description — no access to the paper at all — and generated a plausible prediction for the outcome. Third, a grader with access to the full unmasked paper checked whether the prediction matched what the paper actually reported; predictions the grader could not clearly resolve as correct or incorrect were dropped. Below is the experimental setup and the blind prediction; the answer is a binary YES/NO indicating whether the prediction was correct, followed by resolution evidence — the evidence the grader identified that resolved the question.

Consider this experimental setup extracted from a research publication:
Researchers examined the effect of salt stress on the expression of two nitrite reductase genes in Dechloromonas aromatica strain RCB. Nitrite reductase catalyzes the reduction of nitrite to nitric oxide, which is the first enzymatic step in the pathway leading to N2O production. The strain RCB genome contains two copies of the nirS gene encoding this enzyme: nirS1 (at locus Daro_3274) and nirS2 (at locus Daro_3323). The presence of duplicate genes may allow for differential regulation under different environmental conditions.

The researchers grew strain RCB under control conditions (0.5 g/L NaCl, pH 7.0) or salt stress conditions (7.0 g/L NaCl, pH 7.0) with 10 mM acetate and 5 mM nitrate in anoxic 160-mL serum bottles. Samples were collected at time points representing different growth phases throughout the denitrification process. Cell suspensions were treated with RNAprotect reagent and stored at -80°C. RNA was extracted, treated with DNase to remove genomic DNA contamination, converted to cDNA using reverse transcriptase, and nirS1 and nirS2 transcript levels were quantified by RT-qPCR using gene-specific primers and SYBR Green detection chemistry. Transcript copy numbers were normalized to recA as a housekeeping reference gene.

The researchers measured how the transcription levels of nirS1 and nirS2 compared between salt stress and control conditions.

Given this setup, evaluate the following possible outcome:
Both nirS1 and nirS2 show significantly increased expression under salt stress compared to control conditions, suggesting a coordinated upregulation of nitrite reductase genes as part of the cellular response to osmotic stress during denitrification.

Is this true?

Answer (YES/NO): NO